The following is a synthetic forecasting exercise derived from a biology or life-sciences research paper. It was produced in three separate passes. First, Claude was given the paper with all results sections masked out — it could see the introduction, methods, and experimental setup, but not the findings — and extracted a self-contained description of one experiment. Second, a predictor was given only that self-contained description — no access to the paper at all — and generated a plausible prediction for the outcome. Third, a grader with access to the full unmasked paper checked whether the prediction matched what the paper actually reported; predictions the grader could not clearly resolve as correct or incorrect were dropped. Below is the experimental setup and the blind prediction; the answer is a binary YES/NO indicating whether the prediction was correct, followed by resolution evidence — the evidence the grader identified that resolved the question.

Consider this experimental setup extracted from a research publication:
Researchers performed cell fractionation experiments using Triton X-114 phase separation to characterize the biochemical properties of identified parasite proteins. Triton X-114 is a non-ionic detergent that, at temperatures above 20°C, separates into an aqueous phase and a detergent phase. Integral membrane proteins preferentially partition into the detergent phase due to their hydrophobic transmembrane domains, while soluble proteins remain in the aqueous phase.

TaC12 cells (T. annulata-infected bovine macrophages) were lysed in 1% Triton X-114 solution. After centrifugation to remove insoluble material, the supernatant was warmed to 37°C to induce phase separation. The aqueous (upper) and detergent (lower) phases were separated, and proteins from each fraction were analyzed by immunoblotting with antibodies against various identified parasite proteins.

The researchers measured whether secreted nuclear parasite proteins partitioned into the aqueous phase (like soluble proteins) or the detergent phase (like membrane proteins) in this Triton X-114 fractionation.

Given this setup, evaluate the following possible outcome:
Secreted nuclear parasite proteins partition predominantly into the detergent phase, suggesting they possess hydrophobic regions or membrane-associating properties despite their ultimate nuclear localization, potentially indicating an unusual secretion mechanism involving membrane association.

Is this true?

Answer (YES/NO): NO